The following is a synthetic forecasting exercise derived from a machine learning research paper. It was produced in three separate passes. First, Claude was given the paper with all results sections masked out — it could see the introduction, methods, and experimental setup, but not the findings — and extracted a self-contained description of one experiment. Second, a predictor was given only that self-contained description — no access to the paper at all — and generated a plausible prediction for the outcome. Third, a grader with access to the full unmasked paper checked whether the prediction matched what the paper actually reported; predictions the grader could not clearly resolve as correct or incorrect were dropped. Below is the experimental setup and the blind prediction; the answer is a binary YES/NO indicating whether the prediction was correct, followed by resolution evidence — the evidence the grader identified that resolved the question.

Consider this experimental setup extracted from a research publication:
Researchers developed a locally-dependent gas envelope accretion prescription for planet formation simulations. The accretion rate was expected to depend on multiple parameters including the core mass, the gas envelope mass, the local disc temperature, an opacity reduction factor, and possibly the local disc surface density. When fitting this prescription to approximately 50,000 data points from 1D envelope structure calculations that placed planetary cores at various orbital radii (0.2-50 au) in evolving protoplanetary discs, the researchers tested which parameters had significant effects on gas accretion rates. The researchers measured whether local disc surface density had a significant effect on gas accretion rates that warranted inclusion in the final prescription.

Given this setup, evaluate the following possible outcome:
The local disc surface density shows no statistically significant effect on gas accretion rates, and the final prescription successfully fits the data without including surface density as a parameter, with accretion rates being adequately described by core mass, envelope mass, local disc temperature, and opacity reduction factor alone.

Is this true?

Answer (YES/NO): YES